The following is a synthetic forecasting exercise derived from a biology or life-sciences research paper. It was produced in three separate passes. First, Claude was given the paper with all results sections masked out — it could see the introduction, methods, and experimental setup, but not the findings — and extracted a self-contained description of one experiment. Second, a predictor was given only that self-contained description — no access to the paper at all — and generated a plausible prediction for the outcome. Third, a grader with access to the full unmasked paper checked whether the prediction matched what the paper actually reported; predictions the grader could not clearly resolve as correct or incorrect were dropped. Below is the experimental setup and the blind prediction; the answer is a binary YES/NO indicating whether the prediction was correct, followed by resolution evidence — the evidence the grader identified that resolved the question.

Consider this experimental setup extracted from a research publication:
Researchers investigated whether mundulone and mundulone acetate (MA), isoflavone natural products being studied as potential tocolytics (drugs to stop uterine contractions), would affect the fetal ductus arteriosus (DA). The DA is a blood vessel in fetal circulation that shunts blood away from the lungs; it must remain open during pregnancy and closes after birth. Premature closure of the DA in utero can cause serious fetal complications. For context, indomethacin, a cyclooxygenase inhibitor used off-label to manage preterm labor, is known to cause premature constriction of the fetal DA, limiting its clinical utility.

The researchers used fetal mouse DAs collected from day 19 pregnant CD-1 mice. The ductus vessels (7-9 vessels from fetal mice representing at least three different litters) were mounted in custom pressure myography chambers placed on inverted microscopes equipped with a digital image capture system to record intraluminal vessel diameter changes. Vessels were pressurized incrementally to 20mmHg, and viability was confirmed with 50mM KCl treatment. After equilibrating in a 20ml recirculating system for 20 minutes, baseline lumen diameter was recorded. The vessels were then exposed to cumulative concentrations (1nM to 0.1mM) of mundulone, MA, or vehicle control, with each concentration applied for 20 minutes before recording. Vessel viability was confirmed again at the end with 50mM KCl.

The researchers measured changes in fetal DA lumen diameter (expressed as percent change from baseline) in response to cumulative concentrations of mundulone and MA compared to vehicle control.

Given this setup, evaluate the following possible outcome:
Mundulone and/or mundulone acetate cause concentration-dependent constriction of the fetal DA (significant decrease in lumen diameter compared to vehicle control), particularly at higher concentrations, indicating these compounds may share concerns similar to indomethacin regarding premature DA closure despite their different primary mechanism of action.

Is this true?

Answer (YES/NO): NO